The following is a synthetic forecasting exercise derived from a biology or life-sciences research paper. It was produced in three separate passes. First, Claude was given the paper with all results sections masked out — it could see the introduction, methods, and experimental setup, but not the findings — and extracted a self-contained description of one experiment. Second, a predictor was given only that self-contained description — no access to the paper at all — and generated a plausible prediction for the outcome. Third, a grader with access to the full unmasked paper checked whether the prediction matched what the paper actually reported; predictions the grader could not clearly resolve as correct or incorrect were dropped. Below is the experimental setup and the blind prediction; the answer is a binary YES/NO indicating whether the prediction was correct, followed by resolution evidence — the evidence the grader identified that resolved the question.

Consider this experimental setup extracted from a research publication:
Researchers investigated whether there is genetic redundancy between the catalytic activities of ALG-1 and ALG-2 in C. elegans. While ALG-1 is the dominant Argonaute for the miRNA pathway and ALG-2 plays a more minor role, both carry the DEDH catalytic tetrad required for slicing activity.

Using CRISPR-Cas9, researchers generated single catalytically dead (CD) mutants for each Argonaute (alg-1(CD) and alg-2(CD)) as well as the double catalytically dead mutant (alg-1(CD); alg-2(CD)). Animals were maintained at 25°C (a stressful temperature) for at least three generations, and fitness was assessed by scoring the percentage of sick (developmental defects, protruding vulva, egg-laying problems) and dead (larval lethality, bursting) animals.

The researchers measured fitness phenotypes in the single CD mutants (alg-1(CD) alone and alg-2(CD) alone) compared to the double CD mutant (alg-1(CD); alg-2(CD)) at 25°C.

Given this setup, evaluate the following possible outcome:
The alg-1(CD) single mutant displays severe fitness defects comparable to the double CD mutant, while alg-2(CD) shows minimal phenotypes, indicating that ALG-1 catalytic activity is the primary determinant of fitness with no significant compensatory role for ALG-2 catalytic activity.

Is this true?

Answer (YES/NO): NO